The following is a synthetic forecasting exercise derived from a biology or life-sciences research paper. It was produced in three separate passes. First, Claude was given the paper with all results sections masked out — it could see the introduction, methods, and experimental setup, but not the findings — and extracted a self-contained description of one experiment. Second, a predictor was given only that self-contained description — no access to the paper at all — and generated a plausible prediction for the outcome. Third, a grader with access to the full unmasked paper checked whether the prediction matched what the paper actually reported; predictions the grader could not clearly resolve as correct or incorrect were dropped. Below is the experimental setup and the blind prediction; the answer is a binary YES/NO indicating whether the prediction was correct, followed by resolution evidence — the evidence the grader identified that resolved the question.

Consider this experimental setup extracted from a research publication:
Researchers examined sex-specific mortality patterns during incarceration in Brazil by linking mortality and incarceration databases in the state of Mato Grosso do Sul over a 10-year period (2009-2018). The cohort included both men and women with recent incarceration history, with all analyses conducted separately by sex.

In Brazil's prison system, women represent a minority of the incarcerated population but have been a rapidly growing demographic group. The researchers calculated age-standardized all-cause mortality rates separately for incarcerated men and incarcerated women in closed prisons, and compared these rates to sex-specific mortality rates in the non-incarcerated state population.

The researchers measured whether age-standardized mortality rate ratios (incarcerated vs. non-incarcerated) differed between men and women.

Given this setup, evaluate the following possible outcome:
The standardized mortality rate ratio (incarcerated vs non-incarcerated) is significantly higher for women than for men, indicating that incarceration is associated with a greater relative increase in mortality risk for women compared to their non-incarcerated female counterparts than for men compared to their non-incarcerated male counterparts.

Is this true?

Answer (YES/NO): NO